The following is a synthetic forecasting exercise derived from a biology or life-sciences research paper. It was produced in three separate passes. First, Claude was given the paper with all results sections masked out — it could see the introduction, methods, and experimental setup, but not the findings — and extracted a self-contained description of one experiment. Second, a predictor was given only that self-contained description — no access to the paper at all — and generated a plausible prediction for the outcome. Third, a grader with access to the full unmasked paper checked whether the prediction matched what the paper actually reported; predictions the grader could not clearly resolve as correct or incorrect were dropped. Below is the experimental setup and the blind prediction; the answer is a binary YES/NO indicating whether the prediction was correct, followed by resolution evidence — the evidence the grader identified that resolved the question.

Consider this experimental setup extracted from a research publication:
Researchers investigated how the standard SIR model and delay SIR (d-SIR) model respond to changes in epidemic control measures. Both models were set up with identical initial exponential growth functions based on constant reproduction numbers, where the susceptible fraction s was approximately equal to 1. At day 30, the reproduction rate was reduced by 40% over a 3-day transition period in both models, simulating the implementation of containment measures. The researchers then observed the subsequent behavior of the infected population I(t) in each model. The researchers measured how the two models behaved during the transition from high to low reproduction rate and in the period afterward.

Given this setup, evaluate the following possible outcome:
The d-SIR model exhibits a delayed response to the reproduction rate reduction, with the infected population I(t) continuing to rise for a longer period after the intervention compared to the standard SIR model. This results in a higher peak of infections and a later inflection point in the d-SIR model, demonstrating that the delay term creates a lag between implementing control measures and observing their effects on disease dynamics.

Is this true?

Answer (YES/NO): NO